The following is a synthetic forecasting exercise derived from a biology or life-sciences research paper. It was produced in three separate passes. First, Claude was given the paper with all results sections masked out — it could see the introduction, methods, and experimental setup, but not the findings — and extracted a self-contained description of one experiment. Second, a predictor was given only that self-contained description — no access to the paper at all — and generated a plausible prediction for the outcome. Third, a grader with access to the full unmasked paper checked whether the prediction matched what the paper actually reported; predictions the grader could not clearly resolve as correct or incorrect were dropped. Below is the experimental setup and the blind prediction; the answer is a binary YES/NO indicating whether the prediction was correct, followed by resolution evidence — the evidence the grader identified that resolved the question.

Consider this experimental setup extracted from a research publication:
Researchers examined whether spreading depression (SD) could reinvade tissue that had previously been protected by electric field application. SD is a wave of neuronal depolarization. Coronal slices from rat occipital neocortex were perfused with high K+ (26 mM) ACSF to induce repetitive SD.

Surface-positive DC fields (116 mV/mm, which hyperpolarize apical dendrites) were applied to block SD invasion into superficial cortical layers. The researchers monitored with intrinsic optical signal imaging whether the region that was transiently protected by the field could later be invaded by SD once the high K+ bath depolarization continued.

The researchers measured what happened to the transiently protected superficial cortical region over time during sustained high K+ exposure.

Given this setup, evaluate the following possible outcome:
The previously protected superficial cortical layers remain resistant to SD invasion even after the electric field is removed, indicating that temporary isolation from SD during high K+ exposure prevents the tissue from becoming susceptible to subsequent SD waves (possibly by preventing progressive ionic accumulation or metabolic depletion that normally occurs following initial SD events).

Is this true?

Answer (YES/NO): NO